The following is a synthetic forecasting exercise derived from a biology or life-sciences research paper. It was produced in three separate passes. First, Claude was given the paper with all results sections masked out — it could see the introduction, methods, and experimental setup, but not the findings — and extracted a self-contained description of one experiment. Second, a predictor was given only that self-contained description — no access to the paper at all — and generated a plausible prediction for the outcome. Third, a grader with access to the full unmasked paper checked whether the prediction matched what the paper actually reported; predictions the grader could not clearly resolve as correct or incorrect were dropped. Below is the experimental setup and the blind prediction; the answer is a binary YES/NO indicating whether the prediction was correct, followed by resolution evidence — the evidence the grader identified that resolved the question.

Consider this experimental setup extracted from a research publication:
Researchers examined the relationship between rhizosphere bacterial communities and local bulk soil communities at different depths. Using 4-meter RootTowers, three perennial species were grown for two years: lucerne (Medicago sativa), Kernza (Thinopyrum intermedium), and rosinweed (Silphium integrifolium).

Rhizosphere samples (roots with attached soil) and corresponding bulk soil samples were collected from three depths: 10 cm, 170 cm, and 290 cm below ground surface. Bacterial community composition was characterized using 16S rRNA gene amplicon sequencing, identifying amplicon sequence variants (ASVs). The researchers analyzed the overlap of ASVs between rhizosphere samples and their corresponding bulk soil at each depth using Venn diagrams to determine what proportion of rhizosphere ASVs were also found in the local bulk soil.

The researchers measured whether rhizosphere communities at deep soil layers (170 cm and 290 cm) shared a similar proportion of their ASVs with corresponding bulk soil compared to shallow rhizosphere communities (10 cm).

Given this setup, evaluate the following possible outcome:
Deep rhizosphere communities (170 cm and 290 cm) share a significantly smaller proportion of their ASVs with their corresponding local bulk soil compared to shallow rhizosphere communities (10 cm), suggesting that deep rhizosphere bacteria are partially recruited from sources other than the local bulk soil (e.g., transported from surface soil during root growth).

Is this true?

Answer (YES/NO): YES